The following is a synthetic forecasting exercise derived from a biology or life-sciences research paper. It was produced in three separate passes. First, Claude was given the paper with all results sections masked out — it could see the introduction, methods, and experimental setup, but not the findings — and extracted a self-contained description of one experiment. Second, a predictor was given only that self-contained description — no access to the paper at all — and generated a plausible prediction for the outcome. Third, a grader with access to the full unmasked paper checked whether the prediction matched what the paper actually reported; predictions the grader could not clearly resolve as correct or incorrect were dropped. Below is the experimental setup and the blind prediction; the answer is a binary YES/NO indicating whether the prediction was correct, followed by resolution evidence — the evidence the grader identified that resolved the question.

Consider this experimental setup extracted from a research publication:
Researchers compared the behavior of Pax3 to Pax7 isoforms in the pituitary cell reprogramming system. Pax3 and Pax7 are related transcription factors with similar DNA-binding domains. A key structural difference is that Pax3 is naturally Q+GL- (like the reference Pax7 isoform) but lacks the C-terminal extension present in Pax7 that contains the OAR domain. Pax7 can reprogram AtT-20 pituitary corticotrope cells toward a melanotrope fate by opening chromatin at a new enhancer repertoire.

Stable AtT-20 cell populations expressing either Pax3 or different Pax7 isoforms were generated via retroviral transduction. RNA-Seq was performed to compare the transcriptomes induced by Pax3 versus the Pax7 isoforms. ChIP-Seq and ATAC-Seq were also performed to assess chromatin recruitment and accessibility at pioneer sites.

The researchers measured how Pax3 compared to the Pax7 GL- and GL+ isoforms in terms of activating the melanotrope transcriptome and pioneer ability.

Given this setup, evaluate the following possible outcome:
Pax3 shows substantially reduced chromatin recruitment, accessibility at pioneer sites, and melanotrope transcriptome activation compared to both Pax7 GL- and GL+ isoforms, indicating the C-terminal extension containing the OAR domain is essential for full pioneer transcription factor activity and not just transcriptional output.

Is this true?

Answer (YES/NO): NO